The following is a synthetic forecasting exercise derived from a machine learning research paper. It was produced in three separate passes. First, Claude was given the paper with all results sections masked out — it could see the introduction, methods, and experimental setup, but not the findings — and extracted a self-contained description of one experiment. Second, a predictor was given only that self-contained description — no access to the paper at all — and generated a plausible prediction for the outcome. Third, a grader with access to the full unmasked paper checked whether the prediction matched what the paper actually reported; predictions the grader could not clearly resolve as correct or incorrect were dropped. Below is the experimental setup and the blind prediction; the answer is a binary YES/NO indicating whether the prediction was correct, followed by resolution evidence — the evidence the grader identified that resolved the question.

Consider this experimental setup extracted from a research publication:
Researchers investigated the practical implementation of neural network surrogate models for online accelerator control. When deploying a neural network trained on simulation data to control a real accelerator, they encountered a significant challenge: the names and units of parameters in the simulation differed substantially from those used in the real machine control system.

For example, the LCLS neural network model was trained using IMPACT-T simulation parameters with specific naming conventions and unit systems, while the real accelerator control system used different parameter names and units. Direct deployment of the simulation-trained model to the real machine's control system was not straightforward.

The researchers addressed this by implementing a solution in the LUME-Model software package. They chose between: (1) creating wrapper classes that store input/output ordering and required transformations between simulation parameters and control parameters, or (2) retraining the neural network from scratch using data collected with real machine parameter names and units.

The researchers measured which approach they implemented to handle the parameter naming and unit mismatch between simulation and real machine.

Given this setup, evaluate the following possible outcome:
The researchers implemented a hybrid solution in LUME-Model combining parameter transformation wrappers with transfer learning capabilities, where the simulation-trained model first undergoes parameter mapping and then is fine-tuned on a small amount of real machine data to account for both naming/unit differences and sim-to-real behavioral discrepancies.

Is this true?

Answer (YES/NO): NO